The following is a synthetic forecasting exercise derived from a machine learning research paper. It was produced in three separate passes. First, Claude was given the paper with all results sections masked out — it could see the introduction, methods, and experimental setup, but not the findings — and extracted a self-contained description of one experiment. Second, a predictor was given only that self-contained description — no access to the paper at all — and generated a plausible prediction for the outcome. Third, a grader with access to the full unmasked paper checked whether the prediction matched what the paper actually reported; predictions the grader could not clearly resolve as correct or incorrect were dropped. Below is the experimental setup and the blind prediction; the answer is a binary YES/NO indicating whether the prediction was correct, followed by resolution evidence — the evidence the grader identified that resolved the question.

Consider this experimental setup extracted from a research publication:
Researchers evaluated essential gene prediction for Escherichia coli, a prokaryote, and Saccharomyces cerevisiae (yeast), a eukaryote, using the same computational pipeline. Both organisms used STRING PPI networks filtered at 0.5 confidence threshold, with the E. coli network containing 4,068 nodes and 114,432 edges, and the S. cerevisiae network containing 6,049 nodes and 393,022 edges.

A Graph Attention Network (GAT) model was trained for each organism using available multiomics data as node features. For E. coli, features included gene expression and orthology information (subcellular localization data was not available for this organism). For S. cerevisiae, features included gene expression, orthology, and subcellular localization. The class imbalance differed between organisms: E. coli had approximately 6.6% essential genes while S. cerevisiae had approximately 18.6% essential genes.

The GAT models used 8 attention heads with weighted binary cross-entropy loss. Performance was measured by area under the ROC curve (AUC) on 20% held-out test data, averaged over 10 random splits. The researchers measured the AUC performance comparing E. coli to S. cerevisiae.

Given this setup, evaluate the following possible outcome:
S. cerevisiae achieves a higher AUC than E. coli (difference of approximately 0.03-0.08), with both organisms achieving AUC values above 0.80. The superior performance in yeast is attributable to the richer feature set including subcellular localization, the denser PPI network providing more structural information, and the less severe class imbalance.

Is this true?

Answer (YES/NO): NO